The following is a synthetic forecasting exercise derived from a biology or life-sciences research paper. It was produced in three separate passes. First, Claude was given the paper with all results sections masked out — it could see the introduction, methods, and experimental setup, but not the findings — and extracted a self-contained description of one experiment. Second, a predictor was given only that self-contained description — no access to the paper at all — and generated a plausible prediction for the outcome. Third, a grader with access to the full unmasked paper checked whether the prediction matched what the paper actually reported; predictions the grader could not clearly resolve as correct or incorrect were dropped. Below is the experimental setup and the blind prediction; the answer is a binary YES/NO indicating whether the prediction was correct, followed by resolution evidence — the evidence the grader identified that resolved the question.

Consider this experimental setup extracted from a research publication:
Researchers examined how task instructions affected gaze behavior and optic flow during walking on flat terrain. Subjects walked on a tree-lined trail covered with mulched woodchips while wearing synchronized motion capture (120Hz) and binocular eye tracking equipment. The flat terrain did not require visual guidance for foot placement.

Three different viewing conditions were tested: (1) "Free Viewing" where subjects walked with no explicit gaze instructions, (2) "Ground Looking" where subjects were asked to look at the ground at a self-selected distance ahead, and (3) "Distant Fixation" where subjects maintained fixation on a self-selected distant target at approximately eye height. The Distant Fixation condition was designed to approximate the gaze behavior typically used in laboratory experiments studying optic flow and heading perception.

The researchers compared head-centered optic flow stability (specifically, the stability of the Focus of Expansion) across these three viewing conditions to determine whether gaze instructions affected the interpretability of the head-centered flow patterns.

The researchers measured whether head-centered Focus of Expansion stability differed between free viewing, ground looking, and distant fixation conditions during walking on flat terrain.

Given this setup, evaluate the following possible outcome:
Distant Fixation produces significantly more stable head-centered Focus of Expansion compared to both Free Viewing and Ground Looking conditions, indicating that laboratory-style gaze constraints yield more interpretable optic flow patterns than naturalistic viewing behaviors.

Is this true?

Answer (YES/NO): NO